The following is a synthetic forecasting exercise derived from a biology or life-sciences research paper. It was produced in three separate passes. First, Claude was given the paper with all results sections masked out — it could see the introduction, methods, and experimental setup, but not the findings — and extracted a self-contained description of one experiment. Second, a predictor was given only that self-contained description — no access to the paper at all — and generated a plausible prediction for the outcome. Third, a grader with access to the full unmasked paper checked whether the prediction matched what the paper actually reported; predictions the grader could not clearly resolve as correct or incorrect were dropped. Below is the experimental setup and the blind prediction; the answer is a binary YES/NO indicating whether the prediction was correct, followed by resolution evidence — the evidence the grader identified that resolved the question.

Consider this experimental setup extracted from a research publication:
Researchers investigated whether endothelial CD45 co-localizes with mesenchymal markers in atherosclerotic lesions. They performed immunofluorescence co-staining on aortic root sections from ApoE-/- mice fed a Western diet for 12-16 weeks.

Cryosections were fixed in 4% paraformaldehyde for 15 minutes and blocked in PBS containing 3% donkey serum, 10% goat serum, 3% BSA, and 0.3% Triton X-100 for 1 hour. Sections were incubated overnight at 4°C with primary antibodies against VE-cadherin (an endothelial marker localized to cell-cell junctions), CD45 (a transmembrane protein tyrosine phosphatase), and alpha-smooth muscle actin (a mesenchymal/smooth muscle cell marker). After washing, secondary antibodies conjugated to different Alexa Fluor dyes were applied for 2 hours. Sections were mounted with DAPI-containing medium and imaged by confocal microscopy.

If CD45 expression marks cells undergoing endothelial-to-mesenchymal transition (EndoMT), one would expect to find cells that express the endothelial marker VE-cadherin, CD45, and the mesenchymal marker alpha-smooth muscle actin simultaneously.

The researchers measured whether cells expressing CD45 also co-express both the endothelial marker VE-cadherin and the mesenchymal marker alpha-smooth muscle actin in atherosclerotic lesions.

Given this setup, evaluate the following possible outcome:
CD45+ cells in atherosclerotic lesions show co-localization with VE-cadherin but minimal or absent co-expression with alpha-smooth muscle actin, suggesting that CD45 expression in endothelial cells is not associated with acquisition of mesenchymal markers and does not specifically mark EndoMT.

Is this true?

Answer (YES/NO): NO